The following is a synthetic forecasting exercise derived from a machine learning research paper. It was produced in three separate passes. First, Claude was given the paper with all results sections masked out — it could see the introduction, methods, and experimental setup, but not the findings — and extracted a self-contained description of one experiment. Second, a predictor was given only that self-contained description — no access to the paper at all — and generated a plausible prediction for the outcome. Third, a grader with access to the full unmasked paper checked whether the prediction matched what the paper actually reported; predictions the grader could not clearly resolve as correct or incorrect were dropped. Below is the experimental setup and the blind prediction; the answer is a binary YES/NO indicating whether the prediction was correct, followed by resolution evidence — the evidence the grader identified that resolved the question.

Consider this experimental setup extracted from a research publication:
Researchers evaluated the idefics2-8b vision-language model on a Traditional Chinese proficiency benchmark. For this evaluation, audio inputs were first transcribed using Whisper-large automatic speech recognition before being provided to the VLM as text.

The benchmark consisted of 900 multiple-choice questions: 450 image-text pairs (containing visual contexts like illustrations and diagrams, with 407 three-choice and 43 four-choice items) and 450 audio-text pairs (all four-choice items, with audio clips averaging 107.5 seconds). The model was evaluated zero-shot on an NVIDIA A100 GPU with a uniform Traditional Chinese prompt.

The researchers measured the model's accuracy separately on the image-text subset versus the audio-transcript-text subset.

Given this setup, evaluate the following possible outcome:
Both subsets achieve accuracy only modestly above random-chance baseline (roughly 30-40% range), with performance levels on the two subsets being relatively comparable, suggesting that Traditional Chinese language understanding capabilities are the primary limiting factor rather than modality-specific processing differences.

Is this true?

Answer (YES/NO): NO